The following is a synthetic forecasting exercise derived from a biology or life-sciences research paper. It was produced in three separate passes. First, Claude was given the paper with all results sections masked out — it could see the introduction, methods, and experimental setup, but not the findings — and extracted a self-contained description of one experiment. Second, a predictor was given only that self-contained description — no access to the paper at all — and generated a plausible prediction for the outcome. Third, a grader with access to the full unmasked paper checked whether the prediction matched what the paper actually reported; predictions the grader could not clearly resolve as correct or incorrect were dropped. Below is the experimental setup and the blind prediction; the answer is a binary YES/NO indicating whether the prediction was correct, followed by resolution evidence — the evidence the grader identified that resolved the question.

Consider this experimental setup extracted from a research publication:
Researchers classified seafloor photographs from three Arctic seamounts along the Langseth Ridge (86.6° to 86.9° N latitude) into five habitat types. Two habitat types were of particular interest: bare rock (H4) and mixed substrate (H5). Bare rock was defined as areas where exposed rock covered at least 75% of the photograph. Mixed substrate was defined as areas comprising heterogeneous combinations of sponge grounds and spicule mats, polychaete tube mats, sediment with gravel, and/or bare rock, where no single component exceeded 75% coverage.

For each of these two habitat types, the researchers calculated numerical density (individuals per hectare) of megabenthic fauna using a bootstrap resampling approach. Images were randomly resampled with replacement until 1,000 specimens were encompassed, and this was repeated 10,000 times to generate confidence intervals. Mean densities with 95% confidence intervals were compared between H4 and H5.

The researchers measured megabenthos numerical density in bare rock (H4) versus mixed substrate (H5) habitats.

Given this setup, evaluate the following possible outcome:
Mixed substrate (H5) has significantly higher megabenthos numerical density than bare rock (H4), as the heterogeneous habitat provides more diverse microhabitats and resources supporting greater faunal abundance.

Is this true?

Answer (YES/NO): NO